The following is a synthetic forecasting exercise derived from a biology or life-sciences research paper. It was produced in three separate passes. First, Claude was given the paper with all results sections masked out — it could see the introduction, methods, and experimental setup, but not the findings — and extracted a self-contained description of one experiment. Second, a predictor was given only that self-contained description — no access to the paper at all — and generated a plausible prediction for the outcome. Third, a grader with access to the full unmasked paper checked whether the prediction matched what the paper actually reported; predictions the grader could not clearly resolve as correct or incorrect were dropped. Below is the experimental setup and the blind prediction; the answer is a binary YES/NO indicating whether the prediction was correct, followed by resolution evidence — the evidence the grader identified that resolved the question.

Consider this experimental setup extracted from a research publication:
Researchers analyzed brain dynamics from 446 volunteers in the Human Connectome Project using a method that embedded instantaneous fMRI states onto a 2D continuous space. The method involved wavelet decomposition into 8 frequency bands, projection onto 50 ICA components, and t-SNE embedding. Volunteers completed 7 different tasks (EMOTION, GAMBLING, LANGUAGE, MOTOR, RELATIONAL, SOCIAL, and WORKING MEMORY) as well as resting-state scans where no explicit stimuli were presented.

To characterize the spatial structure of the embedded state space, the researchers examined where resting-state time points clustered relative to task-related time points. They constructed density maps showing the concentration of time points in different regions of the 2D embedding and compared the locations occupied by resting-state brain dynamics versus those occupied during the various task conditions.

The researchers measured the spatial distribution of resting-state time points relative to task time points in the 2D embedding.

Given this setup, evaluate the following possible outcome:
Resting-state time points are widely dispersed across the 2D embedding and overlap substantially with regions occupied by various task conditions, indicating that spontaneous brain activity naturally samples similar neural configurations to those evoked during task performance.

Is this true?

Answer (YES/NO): NO